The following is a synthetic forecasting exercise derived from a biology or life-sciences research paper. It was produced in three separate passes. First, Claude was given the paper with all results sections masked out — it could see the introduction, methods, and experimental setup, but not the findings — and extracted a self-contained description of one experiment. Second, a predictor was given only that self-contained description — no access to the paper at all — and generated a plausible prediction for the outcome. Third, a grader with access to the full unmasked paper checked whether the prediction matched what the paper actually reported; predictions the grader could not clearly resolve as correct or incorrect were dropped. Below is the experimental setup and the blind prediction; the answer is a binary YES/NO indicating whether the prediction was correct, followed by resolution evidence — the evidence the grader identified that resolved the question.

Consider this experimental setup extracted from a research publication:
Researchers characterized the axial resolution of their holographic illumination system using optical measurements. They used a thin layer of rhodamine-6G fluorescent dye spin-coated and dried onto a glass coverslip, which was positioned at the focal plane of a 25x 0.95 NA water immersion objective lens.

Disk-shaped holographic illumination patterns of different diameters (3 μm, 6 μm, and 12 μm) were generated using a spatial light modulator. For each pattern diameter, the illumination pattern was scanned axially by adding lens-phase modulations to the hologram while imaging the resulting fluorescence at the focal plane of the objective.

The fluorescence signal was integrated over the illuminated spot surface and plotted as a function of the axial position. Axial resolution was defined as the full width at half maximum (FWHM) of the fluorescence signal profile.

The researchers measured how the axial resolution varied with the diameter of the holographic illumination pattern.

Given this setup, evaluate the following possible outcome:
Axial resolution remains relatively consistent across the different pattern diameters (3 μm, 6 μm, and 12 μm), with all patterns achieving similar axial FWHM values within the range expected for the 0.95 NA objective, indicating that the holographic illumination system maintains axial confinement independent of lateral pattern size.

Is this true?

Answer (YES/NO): NO